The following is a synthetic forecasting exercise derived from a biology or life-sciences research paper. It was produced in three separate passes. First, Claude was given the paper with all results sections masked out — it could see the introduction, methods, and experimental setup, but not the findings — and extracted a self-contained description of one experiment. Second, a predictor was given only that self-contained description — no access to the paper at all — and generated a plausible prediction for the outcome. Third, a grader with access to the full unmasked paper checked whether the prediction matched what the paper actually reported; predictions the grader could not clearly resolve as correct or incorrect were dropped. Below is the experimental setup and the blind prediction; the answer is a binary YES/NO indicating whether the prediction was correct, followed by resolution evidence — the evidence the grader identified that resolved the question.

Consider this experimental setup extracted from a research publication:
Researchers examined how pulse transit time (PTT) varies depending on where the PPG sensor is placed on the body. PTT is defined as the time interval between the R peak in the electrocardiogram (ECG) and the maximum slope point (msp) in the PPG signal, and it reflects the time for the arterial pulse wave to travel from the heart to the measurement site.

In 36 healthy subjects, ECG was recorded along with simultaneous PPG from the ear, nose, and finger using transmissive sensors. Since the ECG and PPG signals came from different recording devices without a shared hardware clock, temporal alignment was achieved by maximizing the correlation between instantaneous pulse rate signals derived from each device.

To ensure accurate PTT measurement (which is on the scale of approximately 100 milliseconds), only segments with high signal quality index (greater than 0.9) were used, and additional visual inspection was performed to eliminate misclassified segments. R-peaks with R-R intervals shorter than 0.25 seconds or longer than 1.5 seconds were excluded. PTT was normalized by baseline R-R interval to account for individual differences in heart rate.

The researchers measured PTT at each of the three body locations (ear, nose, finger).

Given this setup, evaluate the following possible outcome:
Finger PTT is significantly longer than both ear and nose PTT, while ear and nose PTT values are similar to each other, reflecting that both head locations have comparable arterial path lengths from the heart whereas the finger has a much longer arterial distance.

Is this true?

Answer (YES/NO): NO